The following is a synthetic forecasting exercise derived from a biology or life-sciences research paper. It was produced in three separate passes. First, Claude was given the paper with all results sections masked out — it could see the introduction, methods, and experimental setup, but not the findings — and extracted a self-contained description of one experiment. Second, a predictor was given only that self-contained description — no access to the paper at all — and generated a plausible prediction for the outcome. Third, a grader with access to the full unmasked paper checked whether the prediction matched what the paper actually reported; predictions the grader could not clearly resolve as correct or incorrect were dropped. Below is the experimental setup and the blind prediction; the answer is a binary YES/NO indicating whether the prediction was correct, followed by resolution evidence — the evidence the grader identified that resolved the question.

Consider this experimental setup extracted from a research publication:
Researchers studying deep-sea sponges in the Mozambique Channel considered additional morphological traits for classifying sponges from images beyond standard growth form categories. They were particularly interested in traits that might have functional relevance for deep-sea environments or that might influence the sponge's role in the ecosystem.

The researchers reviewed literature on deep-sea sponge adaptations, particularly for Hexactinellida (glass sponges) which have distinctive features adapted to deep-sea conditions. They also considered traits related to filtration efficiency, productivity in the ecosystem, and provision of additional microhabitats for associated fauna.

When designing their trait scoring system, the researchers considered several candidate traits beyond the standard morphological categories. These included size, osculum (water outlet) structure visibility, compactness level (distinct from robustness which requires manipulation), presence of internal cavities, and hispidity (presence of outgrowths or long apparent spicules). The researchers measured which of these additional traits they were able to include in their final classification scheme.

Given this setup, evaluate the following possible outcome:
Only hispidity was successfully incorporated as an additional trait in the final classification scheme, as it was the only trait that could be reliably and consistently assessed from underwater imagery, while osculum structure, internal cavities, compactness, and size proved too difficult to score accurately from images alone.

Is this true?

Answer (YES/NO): NO